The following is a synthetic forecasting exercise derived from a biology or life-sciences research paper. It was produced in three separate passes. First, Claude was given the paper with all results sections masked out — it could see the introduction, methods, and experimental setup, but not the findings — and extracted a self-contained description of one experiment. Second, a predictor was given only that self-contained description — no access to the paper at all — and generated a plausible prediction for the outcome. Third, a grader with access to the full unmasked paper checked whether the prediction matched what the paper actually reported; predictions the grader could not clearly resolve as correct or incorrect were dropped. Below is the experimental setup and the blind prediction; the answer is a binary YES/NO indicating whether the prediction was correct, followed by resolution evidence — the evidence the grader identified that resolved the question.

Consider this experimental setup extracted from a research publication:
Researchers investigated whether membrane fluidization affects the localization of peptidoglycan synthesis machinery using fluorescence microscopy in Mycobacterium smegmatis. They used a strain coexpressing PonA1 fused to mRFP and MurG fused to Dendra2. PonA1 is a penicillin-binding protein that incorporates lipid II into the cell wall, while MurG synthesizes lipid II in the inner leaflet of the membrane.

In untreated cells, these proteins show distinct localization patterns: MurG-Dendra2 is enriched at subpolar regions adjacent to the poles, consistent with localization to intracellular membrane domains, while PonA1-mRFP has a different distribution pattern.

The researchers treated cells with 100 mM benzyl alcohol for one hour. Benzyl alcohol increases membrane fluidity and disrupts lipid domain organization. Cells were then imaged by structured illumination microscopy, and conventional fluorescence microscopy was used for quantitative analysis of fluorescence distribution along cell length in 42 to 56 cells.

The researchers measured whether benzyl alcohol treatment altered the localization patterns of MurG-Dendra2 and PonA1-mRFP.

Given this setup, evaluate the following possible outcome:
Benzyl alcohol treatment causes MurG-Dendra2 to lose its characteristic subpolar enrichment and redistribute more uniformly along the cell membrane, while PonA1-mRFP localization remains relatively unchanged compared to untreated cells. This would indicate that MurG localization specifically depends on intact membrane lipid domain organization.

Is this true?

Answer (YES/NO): NO